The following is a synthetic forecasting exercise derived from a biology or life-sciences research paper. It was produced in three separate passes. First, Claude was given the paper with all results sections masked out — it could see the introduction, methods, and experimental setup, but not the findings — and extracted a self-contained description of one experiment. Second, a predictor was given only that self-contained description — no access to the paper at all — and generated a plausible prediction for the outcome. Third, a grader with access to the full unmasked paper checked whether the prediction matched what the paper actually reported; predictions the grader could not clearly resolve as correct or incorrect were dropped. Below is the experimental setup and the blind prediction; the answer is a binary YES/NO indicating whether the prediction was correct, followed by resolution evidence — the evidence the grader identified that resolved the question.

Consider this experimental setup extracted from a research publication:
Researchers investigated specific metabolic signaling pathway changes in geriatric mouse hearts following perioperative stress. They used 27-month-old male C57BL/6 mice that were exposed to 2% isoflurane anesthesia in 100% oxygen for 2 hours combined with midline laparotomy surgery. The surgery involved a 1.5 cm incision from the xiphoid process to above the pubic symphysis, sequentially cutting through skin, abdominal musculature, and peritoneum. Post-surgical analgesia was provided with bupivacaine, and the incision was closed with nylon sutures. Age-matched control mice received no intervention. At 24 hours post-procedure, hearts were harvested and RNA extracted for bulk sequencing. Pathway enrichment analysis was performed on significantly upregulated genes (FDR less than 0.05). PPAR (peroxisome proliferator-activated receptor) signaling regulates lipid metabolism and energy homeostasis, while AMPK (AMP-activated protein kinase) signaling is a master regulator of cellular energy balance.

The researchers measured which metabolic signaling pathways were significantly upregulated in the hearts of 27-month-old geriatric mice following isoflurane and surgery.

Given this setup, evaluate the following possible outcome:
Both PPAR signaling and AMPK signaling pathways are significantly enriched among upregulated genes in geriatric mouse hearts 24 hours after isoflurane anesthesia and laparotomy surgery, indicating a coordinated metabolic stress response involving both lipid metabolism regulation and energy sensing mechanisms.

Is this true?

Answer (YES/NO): YES